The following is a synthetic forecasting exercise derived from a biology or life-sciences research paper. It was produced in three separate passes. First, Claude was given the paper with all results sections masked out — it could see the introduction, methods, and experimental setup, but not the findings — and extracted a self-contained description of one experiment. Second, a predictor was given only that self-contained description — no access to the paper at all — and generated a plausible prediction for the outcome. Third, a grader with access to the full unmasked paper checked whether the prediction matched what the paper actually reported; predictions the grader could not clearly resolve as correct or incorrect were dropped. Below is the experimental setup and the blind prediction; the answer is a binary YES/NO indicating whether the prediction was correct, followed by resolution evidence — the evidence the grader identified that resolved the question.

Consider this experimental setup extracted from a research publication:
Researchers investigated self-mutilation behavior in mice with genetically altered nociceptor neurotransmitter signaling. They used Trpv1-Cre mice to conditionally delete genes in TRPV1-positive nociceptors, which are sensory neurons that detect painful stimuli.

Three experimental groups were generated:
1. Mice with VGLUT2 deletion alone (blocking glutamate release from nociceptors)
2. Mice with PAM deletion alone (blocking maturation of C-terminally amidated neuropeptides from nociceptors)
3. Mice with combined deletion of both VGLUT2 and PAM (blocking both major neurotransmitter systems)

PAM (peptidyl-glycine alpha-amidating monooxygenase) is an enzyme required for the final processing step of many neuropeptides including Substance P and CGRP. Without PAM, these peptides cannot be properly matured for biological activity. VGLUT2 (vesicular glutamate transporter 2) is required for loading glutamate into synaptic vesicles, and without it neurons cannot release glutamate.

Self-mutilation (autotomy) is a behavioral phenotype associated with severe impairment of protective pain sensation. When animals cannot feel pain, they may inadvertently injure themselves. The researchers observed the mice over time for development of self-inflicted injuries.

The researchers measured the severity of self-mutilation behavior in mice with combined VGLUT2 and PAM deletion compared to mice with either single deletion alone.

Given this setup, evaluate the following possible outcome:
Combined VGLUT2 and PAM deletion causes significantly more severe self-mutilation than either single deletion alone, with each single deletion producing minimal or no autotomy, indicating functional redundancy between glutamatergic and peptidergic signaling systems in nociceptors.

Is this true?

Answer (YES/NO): NO